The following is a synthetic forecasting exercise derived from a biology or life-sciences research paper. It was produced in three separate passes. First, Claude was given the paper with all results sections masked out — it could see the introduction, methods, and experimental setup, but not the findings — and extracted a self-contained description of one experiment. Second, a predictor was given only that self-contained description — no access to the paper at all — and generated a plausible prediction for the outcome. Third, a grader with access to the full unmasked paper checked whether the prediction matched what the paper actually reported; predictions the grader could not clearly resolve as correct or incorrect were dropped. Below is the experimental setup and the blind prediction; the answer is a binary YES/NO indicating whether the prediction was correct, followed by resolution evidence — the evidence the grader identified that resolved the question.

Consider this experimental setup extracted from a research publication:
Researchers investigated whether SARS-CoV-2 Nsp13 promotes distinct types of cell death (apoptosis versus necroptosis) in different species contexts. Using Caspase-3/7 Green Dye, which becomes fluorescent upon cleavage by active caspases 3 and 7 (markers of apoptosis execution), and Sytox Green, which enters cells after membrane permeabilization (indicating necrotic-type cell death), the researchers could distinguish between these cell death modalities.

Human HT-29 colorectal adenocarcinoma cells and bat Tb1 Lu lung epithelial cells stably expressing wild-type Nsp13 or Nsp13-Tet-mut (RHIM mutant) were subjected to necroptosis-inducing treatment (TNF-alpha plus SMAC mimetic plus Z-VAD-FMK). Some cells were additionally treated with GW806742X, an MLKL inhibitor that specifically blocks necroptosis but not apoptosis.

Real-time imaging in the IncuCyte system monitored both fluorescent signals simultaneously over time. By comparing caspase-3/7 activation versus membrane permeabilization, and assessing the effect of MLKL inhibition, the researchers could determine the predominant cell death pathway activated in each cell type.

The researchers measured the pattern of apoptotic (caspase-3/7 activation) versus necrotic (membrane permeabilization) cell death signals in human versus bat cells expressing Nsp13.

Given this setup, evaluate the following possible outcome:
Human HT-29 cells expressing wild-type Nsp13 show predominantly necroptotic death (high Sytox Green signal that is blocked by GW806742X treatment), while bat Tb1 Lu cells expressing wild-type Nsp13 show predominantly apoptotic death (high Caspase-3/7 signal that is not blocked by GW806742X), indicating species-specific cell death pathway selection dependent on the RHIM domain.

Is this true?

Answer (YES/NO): NO